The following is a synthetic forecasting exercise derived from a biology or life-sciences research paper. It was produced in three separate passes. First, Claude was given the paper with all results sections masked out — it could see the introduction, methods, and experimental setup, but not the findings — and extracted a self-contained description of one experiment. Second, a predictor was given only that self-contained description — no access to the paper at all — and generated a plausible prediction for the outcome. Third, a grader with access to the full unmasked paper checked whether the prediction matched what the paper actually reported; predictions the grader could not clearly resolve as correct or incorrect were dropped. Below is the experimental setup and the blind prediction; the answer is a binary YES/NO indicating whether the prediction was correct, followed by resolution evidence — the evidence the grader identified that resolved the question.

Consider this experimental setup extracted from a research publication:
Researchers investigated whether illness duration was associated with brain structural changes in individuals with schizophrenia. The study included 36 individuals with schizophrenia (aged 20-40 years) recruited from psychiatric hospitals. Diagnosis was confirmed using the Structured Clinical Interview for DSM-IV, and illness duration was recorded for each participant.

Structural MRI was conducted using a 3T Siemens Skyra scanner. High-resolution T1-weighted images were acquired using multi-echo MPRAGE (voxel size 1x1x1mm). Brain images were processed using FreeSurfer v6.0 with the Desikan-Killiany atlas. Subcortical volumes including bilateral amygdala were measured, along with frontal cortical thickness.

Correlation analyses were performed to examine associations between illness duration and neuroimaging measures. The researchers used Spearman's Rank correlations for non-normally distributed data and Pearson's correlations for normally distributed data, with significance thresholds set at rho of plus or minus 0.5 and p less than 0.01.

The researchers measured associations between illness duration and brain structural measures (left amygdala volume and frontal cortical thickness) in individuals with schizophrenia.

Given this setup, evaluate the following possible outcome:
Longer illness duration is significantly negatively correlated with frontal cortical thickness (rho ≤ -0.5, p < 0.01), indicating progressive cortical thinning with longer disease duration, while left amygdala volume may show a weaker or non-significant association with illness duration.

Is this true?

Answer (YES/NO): YES